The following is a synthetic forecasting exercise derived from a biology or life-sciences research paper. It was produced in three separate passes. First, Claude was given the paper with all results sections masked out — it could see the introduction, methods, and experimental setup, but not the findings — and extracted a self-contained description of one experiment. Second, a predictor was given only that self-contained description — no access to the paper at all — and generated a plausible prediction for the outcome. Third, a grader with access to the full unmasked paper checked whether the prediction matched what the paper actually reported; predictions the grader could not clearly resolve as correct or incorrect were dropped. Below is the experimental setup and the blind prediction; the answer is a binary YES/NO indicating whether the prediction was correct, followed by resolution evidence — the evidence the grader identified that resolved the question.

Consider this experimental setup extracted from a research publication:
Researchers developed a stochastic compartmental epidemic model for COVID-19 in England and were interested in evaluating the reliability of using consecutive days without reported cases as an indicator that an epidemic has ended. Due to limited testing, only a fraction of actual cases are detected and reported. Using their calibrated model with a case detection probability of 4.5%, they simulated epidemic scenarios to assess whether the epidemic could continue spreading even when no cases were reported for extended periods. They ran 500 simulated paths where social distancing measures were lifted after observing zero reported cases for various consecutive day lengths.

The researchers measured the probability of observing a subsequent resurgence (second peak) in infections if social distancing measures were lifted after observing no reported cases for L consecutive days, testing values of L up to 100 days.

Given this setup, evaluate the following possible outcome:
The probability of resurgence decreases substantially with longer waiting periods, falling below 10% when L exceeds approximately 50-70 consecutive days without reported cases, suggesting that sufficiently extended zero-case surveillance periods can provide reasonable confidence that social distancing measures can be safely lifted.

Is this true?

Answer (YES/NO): NO